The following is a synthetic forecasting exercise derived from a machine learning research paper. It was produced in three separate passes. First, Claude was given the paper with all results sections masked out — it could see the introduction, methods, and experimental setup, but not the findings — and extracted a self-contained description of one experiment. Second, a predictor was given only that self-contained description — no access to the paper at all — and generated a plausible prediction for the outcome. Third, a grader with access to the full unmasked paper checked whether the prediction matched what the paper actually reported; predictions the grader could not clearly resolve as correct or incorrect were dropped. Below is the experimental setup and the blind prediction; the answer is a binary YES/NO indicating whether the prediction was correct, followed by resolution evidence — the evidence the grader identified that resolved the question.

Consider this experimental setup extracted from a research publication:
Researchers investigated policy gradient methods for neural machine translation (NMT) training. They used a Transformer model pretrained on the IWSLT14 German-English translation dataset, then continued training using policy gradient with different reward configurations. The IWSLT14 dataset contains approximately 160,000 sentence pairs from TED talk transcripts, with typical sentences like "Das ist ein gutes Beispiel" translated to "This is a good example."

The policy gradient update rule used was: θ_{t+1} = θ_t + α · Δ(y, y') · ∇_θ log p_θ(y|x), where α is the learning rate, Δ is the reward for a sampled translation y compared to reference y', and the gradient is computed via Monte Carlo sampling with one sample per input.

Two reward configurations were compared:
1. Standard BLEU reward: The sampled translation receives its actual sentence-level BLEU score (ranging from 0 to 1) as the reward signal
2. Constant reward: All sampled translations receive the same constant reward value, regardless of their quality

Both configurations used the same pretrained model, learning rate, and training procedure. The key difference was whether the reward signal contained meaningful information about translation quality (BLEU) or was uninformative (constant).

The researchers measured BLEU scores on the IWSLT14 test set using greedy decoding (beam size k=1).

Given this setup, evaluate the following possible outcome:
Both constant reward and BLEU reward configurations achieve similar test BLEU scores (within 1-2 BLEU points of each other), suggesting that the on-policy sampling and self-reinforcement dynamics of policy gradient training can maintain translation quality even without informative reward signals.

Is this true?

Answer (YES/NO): YES